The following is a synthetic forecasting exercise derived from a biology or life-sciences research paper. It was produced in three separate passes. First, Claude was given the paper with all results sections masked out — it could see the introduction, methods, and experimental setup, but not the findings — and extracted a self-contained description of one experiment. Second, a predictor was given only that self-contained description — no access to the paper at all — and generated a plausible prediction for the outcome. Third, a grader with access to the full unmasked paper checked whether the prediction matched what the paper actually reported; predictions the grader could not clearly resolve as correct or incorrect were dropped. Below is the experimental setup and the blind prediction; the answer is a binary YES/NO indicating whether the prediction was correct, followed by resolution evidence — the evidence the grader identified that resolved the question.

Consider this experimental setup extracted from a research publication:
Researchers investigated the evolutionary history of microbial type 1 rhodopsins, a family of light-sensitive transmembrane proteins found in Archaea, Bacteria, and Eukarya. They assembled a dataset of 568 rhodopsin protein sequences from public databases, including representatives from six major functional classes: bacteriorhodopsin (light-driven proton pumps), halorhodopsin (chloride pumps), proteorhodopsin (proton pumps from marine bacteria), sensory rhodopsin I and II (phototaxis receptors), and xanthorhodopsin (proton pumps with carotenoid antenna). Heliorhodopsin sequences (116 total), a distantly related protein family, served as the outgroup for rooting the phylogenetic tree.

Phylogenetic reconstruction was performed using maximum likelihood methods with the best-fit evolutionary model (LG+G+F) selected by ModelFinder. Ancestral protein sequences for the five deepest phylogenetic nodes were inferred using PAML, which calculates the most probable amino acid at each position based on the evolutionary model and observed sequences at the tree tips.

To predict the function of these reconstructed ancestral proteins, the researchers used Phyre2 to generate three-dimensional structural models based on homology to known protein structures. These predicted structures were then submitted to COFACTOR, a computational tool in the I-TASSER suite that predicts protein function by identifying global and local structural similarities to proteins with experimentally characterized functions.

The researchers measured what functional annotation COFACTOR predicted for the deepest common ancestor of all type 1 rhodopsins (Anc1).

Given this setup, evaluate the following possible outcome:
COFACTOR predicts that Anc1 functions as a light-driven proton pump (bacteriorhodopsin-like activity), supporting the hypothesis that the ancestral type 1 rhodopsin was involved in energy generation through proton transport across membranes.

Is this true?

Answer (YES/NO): YES